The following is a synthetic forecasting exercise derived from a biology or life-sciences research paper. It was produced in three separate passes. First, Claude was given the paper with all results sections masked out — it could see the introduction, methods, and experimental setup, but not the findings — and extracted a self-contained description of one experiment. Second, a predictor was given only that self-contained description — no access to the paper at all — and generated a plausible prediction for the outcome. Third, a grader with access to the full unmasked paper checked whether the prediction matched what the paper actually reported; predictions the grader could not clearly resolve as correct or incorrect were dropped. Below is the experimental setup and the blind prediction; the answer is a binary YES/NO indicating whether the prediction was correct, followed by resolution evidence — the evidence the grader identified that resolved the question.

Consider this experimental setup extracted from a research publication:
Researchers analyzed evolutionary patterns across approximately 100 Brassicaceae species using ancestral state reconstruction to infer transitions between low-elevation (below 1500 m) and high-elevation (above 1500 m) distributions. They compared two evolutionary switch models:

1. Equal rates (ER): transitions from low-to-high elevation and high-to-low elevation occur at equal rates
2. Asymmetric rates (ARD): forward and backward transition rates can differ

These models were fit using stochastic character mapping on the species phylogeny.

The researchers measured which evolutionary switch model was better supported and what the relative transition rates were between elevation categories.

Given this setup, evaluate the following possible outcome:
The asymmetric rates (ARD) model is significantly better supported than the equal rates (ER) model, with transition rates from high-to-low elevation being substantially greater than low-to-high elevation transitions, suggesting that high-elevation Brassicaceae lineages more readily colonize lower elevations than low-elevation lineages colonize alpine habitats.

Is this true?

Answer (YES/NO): NO